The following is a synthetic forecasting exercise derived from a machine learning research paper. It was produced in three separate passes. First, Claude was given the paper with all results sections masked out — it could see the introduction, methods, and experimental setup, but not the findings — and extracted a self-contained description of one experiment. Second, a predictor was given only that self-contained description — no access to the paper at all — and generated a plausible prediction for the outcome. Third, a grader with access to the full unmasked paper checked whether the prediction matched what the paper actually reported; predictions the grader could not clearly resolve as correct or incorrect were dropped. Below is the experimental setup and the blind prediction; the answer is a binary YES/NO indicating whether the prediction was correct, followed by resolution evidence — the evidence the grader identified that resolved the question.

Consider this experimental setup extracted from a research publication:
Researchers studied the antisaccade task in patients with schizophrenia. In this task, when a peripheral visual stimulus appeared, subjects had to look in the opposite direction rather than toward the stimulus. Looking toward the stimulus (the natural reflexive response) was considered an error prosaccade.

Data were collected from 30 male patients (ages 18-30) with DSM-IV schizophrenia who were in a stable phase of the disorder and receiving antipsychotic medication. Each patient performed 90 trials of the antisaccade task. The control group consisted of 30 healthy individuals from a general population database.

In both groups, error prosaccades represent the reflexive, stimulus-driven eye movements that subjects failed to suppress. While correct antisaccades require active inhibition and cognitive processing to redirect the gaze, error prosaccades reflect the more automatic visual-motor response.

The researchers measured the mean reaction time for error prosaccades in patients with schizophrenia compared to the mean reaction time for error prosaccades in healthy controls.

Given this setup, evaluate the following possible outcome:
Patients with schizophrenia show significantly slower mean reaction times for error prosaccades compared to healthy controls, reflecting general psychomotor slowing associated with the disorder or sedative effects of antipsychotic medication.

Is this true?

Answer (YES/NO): NO